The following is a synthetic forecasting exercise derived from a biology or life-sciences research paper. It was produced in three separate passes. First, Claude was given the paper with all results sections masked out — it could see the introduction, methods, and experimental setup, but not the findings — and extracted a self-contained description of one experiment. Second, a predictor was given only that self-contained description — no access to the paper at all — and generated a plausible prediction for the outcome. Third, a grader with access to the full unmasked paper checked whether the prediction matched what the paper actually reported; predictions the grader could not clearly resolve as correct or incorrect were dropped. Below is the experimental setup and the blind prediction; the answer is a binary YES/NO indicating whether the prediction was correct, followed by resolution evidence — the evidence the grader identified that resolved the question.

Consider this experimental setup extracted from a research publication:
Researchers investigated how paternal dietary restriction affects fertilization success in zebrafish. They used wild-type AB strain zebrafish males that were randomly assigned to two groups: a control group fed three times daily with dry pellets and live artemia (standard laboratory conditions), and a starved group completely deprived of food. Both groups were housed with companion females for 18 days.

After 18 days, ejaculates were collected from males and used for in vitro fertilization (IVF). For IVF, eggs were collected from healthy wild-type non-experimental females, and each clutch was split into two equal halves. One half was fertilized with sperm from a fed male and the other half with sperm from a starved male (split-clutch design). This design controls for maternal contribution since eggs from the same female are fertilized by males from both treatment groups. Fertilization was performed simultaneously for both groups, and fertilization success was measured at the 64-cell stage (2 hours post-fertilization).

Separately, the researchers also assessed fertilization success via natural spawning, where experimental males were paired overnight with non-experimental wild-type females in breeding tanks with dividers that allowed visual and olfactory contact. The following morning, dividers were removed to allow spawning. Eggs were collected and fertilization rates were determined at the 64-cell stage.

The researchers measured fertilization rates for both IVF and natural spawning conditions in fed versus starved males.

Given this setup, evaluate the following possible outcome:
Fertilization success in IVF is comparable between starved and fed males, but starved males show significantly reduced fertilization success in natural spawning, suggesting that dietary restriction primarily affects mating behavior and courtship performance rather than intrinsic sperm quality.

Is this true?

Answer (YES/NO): NO